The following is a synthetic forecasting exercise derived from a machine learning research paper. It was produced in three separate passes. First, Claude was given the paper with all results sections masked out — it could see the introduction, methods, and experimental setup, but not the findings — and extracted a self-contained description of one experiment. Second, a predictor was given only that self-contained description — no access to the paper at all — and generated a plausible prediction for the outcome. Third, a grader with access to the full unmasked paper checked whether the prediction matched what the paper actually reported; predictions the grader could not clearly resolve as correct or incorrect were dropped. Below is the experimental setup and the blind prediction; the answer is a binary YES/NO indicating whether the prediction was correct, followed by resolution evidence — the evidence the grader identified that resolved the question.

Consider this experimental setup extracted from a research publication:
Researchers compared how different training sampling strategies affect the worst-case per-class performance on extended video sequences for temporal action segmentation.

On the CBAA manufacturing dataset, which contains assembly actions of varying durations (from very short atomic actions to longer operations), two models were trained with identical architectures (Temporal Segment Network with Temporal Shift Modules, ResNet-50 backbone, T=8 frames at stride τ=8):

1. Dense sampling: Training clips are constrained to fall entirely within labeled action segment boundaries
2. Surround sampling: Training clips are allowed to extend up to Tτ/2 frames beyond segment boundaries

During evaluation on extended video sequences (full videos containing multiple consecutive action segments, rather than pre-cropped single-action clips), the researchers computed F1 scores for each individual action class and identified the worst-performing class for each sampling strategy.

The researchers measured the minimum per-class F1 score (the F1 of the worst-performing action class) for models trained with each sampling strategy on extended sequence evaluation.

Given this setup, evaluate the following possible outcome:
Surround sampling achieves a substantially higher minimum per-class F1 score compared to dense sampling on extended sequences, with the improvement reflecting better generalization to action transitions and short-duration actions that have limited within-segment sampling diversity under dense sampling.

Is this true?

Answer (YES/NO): YES